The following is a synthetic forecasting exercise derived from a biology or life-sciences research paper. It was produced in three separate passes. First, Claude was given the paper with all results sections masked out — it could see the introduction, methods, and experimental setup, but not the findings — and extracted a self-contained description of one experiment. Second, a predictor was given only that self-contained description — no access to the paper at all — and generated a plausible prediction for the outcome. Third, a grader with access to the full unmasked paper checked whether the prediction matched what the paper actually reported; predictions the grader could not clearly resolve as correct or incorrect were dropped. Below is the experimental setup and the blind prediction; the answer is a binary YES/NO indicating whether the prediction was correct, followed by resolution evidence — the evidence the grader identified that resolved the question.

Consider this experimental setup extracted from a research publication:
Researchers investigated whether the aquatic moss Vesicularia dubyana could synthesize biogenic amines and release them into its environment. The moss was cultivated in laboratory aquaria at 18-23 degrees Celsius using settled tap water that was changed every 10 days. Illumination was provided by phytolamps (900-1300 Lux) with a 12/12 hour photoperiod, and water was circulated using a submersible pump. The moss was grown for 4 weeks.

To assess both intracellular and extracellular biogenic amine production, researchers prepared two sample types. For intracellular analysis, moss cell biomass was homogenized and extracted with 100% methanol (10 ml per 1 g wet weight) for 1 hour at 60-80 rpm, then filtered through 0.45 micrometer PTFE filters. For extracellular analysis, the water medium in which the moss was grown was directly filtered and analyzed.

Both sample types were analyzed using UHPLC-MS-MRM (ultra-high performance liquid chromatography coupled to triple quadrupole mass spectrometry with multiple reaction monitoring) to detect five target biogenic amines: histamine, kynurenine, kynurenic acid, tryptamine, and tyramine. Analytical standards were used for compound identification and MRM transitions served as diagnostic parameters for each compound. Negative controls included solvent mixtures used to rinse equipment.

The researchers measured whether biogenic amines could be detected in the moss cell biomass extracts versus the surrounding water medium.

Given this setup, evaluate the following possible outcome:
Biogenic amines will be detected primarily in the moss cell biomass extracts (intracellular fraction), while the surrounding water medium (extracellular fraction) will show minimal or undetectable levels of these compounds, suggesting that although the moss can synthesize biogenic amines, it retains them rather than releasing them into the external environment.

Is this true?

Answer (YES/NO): NO